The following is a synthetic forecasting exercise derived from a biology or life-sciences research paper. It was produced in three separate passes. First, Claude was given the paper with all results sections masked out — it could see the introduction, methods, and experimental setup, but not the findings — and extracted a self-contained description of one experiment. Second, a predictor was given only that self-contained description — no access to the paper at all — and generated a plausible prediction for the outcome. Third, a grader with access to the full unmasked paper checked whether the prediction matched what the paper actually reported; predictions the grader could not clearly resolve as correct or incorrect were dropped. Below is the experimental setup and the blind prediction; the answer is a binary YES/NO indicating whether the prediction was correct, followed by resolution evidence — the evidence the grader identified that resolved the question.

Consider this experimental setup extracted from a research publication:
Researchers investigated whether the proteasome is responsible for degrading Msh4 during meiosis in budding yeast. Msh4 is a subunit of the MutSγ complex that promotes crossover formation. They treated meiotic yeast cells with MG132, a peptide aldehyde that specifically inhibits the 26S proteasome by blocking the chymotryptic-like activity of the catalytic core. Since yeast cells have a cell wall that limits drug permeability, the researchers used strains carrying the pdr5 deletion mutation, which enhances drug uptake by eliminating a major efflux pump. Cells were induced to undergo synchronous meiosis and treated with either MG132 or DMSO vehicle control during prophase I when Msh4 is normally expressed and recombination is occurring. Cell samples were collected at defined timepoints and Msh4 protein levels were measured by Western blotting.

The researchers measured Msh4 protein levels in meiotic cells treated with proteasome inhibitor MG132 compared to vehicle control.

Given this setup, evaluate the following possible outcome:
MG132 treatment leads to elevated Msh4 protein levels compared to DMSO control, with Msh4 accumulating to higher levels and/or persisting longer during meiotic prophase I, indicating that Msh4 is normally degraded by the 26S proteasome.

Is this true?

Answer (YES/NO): YES